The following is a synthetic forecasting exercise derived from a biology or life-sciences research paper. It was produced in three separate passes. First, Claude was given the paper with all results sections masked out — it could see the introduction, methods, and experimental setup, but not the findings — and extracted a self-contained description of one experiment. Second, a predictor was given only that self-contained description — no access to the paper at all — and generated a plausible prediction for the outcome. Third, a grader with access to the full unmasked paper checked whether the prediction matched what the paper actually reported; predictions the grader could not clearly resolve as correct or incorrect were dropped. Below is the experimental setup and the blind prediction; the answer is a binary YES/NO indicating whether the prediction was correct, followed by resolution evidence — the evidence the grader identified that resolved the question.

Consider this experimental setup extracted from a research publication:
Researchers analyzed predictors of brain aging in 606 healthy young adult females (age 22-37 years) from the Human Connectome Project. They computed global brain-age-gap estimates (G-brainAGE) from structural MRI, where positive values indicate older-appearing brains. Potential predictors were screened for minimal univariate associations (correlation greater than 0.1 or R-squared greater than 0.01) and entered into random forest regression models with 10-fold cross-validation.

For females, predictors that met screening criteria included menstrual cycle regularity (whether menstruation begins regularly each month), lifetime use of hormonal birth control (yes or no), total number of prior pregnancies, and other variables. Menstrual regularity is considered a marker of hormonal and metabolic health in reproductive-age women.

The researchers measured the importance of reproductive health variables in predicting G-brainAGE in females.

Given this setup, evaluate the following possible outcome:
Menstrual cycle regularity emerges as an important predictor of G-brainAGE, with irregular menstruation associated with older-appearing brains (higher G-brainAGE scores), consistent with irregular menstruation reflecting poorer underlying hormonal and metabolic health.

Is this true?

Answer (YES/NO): NO